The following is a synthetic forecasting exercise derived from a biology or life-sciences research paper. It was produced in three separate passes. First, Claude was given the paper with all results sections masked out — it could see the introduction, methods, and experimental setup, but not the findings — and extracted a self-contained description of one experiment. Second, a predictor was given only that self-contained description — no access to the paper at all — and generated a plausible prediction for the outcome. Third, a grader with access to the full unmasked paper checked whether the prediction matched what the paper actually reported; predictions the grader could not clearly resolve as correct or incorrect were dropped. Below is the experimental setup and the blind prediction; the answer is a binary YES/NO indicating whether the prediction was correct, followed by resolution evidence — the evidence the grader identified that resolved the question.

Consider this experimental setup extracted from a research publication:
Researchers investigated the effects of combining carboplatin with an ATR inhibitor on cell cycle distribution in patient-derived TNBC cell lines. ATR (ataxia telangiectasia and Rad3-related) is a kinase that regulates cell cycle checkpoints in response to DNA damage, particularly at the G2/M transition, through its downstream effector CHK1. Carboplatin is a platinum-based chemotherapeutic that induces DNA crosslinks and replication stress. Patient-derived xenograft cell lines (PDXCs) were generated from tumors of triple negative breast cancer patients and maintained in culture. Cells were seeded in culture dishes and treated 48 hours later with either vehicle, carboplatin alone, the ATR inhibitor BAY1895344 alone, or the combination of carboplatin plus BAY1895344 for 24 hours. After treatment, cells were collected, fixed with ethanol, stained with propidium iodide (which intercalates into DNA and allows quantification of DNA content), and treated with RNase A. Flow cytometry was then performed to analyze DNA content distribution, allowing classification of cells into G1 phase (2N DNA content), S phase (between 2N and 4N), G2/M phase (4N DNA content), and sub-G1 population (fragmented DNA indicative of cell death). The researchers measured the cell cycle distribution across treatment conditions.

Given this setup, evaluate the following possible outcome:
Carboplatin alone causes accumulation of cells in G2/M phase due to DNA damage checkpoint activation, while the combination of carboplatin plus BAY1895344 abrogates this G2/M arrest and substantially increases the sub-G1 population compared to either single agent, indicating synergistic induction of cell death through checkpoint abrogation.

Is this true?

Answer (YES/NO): NO